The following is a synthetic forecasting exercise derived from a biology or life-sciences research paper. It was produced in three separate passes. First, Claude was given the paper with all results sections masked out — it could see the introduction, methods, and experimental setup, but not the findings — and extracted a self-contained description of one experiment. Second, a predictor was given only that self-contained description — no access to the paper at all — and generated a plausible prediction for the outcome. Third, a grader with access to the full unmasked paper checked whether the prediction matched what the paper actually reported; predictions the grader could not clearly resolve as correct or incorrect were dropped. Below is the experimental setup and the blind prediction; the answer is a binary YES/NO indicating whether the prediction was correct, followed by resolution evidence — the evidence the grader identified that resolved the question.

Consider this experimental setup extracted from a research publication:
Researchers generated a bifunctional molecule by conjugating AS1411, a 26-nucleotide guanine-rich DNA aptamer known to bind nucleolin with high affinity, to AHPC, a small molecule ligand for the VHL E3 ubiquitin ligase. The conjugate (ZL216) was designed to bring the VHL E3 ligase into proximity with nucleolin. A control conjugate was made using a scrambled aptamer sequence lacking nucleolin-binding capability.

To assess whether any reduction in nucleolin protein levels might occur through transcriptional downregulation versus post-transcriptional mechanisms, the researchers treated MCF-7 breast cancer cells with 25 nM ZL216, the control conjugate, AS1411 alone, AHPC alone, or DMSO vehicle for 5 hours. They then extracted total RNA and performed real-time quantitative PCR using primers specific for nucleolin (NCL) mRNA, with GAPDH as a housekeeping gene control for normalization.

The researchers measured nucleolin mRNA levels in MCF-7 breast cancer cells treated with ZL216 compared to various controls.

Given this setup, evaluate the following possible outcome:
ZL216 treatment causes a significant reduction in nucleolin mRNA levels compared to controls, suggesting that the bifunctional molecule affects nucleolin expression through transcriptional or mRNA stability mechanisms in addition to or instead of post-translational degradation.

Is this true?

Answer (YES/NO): NO